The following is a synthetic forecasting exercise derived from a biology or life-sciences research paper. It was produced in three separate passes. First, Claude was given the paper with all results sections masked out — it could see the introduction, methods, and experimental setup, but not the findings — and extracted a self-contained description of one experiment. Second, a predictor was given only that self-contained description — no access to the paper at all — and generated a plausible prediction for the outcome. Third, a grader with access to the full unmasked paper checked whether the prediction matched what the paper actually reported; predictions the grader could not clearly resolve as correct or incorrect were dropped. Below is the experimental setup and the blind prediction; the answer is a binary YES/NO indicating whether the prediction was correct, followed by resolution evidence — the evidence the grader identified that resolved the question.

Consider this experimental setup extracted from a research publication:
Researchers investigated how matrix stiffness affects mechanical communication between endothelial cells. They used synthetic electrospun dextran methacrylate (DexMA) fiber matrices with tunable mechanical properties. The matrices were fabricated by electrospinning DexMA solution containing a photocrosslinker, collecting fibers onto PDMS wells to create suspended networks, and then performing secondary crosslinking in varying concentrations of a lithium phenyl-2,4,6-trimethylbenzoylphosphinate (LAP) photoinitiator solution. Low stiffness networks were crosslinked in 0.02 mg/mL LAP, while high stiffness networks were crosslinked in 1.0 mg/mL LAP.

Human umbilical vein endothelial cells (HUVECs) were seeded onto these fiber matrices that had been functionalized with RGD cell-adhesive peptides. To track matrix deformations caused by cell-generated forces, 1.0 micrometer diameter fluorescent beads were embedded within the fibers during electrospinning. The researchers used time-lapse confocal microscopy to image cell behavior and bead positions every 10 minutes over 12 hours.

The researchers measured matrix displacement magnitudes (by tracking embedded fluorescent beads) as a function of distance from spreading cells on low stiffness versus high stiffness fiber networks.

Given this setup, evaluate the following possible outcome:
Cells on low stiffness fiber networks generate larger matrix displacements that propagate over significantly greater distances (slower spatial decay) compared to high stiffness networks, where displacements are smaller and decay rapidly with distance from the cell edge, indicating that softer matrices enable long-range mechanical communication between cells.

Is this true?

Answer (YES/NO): YES